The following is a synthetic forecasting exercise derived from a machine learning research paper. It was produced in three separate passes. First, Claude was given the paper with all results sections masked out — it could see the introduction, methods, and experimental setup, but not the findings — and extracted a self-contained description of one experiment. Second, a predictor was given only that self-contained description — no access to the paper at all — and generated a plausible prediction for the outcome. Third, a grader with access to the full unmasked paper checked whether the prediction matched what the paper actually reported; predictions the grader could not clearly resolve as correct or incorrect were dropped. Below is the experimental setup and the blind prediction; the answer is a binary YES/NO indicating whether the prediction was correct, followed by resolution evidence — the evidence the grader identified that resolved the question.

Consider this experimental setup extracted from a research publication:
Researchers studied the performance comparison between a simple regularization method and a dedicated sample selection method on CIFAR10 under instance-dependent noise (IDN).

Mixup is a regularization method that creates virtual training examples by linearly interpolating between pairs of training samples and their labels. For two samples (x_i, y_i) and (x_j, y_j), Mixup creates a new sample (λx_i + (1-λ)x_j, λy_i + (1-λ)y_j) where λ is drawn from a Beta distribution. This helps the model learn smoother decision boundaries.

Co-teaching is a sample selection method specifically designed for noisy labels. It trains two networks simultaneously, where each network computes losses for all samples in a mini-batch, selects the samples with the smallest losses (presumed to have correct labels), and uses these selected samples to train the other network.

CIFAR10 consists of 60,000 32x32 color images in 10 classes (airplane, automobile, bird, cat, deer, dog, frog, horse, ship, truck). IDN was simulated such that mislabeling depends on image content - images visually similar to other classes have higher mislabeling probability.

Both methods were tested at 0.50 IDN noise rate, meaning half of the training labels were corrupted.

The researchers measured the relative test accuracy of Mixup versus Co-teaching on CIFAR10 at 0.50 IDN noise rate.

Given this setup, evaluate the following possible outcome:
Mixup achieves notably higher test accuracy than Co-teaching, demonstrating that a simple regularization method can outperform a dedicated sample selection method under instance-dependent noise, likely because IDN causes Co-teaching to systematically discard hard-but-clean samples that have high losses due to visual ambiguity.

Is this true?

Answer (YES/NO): YES